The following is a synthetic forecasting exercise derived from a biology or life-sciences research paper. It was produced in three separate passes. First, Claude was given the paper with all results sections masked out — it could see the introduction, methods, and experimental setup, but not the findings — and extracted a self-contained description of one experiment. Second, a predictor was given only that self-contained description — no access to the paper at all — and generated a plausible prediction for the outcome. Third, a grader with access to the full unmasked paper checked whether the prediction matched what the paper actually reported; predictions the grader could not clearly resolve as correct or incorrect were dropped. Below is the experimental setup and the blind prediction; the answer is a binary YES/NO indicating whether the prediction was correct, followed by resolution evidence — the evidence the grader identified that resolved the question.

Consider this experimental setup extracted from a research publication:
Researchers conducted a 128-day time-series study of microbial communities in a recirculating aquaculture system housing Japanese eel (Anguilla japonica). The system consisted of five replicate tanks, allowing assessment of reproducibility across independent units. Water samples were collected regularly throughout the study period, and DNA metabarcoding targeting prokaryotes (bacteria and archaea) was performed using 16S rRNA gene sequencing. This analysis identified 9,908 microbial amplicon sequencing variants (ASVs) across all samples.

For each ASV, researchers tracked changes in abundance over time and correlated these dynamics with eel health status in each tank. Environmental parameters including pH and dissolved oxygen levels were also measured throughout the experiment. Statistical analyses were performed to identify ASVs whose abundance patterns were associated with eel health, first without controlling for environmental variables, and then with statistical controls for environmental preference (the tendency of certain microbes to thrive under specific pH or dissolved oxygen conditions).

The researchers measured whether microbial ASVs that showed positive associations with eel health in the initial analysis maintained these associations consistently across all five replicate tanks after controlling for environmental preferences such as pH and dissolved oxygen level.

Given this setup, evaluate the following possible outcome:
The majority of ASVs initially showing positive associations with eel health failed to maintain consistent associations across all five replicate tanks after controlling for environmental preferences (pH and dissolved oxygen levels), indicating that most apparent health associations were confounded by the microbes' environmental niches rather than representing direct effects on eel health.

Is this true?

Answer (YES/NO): YES